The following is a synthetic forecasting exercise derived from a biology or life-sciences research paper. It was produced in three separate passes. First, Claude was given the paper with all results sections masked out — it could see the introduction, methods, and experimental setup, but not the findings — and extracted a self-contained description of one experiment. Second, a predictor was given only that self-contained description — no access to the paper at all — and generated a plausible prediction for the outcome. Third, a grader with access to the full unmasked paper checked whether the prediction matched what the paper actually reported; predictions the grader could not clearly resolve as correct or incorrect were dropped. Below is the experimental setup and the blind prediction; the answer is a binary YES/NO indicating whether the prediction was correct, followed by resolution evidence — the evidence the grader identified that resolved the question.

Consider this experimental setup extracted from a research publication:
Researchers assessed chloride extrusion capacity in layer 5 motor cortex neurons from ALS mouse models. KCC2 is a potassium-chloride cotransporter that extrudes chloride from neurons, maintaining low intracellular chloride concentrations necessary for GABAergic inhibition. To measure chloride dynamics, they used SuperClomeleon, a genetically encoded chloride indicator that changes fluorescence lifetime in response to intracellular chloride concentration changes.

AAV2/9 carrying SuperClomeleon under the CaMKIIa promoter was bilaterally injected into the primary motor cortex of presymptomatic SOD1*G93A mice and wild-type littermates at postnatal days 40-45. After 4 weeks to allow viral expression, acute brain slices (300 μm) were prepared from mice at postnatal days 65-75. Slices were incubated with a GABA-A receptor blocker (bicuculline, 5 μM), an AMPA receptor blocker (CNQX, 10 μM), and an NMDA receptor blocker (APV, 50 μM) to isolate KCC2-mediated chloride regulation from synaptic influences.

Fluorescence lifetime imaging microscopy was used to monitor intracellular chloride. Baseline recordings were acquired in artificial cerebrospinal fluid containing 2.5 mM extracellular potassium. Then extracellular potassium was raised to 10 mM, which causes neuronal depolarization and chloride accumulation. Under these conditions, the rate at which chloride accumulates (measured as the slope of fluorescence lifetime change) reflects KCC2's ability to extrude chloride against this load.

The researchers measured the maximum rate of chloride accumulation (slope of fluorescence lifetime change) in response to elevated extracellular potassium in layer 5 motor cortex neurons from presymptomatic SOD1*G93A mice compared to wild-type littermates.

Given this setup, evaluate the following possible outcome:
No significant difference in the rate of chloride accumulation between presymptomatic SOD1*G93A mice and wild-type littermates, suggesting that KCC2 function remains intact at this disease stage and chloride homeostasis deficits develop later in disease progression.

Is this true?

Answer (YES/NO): NO